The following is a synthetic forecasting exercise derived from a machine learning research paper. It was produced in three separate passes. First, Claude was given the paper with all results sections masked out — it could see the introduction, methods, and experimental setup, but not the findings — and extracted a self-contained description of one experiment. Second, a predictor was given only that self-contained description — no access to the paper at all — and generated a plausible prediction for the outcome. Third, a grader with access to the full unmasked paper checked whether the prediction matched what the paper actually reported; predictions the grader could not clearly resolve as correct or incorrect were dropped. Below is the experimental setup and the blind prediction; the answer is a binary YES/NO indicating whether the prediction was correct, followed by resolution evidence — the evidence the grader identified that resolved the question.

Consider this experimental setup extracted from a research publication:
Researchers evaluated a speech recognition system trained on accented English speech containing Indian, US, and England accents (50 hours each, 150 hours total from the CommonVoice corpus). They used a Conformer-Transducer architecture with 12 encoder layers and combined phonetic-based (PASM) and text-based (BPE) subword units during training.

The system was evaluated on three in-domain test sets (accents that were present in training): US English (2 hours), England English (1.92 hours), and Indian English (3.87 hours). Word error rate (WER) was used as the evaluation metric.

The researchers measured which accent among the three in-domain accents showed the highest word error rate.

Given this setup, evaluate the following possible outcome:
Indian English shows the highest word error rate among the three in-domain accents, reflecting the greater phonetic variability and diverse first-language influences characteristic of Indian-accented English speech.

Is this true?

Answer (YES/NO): YES